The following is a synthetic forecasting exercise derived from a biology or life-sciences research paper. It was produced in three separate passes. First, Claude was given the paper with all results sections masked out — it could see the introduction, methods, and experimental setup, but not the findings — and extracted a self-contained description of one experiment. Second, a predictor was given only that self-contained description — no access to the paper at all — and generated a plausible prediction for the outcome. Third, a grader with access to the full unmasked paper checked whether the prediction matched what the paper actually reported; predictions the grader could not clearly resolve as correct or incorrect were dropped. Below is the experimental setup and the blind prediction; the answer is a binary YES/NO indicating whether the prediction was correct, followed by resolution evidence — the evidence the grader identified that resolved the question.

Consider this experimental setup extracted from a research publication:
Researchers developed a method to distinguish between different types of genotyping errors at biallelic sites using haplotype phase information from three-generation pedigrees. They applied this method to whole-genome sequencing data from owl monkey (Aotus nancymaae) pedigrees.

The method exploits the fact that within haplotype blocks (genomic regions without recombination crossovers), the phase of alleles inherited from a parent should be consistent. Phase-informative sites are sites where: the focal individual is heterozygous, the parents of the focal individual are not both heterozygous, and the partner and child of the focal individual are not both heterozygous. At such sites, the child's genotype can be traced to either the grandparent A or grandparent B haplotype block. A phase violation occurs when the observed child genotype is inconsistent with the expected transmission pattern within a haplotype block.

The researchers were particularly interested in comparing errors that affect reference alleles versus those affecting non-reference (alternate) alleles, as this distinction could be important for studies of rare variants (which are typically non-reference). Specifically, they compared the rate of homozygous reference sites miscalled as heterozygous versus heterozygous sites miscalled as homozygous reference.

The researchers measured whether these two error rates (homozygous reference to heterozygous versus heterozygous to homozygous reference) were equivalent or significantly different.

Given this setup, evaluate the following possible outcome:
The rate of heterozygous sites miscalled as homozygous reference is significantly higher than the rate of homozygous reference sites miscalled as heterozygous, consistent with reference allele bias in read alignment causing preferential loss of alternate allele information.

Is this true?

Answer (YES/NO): NO